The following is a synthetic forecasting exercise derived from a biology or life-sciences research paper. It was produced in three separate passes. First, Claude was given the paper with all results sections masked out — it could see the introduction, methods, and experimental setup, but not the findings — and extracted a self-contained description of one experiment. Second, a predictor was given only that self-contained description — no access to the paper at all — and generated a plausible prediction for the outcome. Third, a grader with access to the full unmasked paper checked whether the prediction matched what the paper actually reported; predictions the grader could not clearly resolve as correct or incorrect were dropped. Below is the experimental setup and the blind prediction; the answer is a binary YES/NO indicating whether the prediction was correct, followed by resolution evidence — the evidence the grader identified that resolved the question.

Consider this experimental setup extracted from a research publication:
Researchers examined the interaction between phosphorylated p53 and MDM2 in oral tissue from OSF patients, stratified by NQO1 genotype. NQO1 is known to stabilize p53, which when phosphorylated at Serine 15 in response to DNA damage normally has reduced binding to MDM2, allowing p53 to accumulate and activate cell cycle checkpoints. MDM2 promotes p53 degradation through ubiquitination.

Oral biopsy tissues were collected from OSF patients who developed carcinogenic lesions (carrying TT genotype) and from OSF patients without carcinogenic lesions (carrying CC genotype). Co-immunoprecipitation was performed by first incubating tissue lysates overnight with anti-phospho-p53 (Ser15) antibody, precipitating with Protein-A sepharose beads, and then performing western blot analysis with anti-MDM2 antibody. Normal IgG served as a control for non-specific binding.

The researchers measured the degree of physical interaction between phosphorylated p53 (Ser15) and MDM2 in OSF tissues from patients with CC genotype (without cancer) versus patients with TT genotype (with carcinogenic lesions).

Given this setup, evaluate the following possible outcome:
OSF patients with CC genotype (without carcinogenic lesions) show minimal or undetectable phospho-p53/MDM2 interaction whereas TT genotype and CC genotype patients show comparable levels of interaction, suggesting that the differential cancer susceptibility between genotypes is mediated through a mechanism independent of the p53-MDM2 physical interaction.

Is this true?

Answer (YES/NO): NO